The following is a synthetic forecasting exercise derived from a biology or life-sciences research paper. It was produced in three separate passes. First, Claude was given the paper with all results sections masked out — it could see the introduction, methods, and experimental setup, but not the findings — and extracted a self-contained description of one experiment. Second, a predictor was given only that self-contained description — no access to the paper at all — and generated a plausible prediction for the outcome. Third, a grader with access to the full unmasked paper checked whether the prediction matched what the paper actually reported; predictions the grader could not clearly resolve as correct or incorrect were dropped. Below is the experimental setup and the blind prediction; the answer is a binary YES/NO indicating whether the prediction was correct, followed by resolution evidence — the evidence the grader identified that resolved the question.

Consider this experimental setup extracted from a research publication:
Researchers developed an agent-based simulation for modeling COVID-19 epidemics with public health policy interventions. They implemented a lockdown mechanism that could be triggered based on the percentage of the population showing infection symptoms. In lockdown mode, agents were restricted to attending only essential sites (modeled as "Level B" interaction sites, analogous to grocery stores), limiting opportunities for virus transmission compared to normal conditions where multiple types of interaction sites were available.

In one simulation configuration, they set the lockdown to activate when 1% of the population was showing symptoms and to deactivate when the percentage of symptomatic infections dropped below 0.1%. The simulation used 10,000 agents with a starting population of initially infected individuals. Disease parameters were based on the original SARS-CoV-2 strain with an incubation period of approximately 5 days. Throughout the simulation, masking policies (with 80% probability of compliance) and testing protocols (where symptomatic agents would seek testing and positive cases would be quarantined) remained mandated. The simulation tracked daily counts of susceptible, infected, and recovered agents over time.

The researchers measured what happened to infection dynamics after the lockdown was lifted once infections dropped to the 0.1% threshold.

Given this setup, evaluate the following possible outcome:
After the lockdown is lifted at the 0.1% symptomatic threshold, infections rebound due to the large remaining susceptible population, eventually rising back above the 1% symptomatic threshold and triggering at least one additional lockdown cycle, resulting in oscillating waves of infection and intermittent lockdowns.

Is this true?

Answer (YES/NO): YES